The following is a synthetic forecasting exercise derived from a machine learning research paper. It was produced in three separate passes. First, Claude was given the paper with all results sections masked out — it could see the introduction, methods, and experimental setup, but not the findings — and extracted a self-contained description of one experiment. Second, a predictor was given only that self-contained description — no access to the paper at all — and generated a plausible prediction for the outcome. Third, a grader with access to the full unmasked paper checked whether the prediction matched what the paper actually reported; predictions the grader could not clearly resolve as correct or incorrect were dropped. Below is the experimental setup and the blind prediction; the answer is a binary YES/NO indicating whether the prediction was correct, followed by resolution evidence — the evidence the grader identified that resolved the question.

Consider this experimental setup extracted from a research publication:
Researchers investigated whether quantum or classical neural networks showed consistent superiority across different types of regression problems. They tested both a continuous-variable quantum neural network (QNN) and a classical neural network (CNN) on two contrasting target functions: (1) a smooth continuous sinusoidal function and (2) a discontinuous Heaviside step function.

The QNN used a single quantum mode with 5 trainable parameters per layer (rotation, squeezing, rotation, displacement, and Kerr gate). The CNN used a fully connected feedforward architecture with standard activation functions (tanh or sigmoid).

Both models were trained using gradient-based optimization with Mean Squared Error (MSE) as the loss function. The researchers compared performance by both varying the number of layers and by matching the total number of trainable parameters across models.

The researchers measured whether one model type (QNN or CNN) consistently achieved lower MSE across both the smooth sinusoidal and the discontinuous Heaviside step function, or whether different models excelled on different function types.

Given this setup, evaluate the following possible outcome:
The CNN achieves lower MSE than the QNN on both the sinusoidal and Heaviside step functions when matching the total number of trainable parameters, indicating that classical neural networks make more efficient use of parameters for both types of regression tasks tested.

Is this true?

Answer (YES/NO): NO